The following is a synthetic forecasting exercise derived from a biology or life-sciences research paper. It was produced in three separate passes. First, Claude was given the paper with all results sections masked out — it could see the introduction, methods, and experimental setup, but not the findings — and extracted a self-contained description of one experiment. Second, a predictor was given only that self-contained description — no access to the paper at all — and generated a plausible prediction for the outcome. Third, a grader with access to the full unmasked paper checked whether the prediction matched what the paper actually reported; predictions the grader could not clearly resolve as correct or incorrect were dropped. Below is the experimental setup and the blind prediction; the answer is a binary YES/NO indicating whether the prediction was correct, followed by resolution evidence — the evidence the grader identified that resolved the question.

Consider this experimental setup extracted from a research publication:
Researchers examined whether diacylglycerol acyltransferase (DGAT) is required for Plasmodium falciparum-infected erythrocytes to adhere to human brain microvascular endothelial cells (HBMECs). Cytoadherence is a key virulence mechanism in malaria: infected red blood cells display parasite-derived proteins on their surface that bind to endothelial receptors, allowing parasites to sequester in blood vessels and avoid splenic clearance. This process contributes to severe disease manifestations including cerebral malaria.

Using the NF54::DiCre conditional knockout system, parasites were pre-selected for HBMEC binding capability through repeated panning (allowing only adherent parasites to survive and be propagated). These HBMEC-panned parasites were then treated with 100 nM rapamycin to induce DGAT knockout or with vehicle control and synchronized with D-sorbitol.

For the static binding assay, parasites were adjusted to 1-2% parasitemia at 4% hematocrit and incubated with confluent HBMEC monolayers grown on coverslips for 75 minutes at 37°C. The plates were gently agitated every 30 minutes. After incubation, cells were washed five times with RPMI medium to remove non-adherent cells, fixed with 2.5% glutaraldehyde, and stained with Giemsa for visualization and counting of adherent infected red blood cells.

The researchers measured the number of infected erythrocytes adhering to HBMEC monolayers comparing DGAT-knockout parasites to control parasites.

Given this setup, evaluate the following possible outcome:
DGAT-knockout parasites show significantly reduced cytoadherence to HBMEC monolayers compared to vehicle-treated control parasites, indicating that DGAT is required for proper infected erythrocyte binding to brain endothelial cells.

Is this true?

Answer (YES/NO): YES